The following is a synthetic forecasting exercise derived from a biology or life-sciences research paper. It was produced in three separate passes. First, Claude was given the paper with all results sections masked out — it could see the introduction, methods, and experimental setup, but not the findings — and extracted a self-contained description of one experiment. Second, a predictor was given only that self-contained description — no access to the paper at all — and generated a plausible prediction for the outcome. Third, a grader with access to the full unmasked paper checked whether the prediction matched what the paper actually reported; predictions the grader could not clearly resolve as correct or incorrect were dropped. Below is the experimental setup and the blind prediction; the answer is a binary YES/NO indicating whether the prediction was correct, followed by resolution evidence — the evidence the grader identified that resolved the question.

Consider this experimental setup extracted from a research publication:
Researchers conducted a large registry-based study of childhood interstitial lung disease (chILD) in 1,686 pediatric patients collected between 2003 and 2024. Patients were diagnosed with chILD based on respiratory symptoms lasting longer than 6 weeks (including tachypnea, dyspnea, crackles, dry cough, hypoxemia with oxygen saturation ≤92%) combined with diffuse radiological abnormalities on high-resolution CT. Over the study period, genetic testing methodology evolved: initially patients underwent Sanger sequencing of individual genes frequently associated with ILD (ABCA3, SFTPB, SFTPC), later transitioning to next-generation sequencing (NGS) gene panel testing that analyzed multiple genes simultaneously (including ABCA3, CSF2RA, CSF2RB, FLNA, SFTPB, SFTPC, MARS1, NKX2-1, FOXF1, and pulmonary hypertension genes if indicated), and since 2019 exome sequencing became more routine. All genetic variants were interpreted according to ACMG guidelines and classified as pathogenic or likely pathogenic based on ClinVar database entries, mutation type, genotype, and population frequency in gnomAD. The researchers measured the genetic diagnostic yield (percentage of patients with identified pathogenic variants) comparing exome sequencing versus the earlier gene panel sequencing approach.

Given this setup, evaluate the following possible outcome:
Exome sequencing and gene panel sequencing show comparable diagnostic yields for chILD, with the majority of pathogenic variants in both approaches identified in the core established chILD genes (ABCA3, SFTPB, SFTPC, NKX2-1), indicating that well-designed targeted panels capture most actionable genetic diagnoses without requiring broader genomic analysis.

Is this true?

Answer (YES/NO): NO